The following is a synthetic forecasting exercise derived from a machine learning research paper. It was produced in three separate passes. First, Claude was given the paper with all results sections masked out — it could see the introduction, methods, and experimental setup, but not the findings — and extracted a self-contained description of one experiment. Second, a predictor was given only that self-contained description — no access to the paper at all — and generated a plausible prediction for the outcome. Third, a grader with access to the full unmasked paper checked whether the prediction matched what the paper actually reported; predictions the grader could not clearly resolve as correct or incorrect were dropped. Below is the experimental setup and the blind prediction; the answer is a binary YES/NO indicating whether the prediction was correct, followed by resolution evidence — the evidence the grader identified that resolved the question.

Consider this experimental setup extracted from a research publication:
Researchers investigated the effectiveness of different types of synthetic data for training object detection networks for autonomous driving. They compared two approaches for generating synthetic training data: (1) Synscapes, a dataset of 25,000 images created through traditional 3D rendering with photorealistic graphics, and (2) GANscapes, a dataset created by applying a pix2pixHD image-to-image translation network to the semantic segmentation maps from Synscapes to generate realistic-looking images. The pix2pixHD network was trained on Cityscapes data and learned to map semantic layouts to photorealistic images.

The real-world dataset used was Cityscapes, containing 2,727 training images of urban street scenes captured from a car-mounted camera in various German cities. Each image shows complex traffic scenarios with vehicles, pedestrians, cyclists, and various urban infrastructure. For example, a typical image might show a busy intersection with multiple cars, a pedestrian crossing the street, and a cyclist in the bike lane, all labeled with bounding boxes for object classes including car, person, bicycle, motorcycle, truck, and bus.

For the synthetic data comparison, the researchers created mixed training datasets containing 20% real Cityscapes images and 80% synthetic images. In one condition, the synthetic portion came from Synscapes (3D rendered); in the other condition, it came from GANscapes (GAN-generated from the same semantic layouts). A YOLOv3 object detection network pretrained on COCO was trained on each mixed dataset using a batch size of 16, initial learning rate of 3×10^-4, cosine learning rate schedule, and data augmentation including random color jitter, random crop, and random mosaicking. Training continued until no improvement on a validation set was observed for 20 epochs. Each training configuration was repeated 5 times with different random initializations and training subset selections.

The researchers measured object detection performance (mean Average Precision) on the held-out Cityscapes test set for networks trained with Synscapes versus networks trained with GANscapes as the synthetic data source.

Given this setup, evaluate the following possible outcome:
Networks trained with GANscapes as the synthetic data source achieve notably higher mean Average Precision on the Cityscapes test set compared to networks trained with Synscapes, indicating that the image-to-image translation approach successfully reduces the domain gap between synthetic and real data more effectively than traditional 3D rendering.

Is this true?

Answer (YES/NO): NO